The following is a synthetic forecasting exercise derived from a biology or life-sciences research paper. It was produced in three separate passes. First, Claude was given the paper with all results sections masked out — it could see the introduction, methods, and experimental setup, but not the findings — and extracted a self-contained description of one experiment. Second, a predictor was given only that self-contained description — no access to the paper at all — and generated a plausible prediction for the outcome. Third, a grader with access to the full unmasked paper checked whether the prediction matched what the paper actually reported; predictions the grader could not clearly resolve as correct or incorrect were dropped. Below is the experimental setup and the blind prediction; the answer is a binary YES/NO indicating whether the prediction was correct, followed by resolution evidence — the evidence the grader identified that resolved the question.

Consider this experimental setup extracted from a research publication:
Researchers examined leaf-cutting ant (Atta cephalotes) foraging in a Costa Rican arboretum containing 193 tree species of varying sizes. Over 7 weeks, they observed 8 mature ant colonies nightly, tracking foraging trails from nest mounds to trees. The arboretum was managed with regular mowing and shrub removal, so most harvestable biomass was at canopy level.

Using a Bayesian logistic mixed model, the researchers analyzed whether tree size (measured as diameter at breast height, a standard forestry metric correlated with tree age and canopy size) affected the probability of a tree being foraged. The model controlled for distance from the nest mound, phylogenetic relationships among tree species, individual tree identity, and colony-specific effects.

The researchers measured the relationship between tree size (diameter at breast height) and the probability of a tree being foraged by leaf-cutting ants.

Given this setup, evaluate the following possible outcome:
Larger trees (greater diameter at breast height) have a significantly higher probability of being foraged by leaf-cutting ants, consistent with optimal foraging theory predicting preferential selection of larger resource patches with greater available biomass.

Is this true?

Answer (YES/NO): YES